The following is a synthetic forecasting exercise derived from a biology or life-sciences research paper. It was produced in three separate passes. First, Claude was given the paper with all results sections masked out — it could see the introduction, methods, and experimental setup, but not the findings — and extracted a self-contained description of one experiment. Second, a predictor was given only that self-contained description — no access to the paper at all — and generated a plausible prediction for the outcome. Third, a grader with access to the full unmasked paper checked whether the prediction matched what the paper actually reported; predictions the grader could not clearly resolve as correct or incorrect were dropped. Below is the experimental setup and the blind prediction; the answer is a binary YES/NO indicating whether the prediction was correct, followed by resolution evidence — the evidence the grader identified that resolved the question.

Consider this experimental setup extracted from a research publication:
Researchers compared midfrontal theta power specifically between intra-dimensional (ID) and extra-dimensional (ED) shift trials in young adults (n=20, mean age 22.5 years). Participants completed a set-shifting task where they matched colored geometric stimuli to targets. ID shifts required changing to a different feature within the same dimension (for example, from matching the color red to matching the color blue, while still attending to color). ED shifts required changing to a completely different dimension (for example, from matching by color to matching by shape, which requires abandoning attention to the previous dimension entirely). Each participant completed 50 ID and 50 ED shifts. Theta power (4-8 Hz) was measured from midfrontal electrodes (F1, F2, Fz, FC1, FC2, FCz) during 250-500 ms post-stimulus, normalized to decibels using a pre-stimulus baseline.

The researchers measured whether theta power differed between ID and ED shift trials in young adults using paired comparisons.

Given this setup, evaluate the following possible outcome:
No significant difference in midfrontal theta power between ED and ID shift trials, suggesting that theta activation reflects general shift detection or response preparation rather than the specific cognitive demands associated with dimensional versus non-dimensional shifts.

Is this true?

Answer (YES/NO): YES